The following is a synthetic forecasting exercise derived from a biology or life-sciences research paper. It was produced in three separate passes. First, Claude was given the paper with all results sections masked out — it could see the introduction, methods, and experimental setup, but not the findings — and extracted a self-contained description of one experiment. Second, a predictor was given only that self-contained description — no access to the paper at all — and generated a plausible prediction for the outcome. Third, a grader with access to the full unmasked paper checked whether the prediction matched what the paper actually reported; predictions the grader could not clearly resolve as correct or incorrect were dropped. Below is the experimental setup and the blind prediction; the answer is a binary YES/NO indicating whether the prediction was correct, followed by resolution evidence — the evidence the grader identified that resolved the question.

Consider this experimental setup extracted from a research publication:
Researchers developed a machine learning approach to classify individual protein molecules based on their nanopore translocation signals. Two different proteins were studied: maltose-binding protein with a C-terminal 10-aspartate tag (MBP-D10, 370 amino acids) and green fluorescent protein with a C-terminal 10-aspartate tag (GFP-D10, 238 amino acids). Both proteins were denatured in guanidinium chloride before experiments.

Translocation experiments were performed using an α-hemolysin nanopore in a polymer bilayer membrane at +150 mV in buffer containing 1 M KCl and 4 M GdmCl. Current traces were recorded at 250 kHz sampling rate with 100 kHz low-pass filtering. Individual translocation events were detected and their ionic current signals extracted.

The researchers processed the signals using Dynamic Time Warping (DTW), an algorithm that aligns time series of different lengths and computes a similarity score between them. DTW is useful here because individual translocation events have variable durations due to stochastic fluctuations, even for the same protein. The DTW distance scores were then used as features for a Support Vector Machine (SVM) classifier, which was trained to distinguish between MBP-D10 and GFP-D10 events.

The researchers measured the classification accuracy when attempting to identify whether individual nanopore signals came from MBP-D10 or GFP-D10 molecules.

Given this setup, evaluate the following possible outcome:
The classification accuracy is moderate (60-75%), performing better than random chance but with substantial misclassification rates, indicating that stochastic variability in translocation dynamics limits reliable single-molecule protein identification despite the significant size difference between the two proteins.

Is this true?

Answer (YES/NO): NO